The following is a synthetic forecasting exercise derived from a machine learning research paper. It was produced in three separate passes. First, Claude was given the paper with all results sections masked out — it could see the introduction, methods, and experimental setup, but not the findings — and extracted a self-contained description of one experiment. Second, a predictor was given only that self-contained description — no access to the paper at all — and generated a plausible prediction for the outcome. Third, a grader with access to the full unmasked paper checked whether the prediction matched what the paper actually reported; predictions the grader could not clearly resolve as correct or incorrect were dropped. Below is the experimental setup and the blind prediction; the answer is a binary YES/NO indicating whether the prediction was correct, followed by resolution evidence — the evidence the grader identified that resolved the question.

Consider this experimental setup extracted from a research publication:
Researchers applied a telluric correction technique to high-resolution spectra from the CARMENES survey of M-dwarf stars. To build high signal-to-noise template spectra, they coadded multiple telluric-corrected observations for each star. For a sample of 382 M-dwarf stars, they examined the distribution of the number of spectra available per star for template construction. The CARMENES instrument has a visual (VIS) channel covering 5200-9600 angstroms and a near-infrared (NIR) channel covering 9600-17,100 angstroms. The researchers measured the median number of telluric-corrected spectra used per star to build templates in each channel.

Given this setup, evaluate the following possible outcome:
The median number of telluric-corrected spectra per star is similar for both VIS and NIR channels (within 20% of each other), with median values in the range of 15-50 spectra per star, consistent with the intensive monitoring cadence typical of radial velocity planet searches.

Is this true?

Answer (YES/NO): YES